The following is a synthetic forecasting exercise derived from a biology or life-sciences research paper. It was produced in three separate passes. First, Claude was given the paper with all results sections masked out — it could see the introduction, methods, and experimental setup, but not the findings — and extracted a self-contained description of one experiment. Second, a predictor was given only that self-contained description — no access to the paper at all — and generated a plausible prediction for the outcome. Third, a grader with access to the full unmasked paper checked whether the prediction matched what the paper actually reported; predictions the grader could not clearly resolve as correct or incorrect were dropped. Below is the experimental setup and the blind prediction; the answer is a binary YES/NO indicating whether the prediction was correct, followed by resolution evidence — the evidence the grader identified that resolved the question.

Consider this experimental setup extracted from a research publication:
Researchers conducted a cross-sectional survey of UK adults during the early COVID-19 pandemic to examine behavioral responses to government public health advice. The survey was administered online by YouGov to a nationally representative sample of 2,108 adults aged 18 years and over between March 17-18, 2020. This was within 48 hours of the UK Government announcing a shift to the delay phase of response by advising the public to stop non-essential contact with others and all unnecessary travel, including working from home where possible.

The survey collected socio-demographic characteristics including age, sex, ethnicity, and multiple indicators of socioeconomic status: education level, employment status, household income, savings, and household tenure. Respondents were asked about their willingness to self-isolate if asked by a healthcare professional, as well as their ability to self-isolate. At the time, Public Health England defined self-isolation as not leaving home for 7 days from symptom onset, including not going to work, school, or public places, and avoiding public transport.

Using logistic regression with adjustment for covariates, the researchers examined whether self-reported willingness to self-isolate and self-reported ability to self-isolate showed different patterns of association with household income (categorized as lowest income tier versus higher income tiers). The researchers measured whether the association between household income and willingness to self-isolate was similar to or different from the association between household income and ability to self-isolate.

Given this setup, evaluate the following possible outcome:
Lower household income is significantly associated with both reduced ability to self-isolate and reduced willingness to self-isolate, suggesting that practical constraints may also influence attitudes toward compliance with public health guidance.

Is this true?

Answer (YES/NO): NO